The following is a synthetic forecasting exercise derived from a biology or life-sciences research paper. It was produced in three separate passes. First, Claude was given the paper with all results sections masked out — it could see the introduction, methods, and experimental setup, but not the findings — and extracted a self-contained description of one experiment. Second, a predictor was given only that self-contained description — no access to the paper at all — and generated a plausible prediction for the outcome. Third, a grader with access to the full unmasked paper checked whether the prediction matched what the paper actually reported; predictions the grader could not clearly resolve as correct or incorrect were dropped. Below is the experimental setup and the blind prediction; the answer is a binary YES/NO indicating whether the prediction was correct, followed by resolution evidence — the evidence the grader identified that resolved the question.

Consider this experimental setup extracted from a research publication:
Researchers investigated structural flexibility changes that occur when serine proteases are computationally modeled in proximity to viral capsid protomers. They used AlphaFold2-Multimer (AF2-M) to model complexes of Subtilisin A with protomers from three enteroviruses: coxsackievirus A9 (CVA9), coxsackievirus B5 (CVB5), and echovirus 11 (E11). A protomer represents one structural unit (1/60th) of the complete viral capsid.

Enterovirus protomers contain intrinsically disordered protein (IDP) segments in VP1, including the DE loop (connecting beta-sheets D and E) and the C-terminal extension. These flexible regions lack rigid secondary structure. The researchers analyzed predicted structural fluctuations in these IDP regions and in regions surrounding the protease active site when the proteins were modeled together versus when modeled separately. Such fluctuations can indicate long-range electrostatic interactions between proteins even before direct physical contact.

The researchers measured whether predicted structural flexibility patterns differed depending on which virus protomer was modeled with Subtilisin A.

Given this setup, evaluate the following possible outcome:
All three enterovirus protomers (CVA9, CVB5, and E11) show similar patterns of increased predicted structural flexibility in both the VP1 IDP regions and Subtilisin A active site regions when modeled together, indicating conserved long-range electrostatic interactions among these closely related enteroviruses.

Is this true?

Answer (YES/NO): NO